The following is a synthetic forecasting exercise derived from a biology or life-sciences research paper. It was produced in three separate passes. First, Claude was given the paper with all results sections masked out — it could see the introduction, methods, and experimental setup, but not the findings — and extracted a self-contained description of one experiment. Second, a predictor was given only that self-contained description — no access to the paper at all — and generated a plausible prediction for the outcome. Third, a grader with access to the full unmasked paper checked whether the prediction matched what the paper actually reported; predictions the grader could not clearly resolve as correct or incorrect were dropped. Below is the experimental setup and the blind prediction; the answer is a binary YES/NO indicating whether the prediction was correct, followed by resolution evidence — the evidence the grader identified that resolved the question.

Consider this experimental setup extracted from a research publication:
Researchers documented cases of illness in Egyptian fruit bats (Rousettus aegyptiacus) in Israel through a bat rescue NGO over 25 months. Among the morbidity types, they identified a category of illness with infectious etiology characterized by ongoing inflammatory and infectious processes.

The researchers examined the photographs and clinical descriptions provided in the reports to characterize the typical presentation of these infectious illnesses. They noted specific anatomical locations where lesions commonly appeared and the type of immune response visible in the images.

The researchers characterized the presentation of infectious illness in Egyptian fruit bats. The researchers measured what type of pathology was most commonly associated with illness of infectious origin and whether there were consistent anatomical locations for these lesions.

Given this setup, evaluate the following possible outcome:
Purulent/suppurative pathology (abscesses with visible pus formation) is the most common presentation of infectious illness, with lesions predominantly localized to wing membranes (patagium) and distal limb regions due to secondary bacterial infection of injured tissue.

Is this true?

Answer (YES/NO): NO